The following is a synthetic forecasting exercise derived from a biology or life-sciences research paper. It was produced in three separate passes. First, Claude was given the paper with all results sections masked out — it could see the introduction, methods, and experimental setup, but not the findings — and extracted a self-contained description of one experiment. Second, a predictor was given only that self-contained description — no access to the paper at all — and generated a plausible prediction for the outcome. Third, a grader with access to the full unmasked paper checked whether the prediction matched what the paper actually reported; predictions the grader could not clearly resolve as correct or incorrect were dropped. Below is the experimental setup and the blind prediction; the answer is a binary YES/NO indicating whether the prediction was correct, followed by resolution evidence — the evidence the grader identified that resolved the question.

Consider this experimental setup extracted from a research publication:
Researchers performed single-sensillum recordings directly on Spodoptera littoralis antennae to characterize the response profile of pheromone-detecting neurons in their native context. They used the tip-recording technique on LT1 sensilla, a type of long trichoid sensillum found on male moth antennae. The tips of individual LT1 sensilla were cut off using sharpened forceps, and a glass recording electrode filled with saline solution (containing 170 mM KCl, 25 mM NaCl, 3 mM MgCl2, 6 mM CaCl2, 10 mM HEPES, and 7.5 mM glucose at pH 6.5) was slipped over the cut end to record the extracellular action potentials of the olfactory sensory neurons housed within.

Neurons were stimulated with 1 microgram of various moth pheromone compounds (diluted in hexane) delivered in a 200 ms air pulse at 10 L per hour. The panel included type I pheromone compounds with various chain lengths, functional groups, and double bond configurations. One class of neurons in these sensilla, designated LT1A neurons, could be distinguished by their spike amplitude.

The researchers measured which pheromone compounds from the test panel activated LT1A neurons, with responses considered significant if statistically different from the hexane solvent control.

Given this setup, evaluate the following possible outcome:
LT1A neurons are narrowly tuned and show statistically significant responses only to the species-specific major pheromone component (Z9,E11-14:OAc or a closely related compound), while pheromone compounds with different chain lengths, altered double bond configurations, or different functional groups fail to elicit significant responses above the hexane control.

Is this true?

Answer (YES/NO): YES